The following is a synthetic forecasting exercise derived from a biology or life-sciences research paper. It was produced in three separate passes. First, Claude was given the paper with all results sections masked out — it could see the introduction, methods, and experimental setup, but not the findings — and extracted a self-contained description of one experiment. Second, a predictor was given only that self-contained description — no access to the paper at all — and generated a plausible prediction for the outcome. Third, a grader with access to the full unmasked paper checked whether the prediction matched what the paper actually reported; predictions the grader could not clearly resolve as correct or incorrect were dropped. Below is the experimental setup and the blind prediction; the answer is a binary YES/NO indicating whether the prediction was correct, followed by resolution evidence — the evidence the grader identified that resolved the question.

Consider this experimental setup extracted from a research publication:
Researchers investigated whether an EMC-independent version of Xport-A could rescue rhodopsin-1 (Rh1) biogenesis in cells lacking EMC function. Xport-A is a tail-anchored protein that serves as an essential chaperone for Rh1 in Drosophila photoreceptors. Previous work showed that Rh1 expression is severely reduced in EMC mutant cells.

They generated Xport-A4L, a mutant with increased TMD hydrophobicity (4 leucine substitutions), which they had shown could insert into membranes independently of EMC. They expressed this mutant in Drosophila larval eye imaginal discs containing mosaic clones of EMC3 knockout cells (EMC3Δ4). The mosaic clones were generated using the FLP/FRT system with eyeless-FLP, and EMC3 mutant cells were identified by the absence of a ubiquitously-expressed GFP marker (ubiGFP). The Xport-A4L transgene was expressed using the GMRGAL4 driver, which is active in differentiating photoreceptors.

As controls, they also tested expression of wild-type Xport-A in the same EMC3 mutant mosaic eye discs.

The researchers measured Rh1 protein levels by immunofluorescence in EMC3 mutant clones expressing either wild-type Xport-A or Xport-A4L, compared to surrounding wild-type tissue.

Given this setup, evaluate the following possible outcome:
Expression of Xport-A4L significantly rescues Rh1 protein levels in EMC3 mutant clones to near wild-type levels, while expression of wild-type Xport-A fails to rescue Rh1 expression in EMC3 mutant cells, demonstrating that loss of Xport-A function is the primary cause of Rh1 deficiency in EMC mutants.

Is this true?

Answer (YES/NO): YES